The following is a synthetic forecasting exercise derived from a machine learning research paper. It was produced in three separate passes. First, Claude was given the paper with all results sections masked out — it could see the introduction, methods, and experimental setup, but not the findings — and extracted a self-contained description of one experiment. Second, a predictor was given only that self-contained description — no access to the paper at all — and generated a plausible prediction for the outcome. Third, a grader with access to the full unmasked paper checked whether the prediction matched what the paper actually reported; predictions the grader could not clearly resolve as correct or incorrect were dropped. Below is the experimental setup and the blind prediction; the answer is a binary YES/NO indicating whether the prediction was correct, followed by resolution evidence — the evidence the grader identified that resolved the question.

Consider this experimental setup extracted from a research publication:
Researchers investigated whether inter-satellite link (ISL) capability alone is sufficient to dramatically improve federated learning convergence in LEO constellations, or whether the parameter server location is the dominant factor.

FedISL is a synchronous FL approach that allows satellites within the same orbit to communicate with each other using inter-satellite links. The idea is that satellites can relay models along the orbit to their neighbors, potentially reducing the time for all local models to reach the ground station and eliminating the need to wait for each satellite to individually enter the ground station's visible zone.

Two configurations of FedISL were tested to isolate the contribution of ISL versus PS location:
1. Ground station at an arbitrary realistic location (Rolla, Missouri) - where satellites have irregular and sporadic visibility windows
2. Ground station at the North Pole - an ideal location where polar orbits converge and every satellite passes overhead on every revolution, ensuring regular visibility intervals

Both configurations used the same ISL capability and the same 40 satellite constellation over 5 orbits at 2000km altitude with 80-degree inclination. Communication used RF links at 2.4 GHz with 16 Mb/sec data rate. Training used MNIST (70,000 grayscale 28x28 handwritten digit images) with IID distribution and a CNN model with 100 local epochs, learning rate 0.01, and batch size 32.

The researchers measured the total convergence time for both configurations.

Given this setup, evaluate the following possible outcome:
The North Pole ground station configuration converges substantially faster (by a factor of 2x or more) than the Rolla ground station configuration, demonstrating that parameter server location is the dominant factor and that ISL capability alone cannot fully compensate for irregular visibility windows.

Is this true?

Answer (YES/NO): YES